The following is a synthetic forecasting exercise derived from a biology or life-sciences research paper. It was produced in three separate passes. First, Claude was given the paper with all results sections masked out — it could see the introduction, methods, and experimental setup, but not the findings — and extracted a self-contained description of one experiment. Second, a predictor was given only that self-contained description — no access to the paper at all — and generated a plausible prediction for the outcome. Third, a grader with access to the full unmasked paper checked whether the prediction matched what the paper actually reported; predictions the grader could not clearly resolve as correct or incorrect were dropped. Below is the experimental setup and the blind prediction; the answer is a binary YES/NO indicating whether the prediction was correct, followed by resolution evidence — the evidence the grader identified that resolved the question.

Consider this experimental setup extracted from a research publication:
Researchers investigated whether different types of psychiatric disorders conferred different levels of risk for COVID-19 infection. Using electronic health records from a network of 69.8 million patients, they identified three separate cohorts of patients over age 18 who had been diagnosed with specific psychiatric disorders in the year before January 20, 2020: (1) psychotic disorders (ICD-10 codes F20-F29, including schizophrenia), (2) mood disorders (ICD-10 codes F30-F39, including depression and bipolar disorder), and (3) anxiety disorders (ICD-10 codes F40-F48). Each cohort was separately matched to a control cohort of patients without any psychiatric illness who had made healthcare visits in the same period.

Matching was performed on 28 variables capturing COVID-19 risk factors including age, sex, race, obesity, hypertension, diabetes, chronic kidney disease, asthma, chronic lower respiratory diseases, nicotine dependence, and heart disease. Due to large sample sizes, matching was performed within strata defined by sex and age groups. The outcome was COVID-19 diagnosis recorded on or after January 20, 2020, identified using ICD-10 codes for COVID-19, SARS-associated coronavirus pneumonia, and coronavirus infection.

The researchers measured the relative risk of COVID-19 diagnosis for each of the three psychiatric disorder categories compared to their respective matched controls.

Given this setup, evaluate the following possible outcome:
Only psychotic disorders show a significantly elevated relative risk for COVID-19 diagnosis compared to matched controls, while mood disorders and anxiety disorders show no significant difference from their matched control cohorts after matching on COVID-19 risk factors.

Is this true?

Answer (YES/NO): NO